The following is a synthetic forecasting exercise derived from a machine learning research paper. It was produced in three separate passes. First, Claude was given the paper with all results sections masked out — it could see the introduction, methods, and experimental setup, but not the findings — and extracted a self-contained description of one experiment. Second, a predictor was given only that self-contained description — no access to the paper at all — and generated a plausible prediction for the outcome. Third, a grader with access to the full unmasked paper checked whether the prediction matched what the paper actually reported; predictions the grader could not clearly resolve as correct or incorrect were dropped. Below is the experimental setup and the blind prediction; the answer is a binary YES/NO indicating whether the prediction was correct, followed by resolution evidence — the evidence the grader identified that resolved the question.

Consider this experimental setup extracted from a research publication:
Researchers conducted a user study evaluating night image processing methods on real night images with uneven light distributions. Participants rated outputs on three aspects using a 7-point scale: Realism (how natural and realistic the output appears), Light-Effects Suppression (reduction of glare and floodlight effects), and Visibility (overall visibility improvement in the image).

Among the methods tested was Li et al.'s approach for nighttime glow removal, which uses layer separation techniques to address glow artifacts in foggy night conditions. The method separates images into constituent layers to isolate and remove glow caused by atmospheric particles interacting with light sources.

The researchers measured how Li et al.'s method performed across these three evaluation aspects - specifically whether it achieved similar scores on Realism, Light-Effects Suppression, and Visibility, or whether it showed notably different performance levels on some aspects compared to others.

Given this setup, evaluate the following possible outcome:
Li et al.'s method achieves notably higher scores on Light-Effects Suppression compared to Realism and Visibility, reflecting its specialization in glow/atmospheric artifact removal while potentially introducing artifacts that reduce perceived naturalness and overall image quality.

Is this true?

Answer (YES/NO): YES